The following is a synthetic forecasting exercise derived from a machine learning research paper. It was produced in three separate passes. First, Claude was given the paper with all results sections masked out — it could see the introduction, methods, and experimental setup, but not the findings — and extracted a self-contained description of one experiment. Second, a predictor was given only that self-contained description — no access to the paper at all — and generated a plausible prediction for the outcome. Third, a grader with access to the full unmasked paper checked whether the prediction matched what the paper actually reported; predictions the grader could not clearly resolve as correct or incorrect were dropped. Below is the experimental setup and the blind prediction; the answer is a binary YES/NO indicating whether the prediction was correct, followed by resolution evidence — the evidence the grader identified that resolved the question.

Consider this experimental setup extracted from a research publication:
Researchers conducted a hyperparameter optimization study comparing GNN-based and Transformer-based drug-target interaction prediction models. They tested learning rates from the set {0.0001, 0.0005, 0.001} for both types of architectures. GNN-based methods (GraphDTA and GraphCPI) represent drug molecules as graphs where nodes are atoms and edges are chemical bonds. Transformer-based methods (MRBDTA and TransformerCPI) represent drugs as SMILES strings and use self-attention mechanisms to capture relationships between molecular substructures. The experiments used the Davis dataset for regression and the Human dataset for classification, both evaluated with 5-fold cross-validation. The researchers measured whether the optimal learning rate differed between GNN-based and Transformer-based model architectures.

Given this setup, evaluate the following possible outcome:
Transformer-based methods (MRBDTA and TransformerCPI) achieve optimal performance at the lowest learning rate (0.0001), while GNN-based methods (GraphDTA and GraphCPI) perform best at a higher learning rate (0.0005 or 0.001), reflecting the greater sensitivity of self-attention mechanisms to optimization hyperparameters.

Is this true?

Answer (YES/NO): NO